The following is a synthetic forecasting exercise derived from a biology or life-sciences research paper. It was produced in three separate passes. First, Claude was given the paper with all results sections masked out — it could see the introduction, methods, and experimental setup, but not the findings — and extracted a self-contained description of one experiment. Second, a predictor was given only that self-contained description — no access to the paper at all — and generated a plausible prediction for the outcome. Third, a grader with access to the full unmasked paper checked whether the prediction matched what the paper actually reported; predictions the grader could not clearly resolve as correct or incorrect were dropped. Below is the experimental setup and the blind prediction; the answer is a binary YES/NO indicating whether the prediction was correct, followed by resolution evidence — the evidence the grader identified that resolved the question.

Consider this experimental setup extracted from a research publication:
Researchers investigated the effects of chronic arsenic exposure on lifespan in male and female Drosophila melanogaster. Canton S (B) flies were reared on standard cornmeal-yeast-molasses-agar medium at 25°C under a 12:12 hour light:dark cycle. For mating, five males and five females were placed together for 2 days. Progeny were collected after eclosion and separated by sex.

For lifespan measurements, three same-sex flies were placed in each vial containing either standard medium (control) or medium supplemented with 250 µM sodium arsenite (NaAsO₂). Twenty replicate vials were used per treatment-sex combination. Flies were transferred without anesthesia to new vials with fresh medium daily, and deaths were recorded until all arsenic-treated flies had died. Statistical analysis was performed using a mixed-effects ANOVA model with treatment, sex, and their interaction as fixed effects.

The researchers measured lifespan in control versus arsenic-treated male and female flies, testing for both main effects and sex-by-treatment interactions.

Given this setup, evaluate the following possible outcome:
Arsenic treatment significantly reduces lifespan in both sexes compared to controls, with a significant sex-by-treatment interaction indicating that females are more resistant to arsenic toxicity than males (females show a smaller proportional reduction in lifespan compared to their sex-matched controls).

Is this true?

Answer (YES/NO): YES